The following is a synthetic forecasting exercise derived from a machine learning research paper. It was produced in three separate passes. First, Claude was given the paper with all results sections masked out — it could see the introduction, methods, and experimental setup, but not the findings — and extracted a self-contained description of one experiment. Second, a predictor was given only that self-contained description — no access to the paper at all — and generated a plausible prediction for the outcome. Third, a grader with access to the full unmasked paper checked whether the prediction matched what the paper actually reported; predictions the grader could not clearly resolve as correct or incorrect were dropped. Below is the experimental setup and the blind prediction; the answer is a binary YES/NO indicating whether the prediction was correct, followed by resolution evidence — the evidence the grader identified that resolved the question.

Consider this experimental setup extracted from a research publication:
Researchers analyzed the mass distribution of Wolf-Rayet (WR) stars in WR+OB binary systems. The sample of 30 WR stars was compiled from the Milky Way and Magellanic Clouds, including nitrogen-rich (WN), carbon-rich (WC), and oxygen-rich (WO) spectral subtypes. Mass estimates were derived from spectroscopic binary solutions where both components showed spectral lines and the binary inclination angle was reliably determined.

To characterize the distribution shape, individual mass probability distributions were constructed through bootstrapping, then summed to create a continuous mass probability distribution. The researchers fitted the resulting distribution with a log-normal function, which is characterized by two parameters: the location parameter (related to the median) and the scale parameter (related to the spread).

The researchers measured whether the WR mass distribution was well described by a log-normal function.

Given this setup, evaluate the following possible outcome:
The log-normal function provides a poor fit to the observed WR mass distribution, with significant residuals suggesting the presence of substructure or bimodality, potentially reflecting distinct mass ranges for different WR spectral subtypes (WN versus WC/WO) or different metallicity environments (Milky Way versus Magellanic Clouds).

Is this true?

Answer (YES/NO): NO